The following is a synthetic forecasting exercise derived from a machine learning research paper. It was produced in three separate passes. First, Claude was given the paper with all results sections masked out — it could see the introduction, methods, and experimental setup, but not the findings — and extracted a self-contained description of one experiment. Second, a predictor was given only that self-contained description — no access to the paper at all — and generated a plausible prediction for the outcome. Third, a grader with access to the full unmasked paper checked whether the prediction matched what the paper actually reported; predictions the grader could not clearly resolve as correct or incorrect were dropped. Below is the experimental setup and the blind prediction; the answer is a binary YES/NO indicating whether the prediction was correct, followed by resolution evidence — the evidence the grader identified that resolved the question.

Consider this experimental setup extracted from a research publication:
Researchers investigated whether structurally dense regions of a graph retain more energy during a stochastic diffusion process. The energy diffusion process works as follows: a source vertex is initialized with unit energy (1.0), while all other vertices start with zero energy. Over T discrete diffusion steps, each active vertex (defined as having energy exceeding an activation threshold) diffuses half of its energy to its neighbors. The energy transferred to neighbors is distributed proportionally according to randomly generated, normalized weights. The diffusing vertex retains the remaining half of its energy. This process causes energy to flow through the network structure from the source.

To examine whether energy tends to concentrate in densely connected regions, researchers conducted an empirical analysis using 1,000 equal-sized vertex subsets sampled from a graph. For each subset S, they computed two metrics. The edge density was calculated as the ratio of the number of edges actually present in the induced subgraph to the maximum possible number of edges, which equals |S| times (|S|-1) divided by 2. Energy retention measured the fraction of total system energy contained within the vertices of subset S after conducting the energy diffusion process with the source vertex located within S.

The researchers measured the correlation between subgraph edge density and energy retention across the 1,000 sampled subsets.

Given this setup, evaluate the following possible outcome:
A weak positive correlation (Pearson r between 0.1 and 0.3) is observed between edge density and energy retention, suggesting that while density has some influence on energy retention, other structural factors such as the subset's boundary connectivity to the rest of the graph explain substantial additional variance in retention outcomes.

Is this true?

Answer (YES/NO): NO